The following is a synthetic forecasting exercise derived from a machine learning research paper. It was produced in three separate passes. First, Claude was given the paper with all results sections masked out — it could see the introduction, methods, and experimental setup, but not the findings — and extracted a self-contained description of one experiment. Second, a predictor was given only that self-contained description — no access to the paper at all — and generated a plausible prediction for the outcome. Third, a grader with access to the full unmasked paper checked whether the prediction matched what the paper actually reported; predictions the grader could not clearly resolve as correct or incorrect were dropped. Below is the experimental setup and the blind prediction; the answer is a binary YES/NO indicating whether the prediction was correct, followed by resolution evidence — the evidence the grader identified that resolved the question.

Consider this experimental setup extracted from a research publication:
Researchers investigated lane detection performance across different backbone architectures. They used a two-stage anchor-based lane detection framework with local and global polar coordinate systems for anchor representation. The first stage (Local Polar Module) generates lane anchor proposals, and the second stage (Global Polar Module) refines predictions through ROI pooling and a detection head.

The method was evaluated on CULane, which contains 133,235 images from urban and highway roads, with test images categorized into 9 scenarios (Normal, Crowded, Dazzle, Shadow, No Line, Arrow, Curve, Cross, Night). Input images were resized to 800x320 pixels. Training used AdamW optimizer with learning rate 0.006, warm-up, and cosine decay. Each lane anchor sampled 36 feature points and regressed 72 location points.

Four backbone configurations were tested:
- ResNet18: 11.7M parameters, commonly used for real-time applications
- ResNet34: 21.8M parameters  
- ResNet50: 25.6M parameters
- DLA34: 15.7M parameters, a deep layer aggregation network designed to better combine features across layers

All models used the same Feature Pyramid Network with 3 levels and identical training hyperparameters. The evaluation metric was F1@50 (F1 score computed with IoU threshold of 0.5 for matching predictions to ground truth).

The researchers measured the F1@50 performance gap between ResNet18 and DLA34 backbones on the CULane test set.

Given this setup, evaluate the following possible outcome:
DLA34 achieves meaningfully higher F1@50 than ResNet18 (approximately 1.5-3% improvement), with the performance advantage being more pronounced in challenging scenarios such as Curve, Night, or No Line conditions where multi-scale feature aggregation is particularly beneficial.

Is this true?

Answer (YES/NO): NO